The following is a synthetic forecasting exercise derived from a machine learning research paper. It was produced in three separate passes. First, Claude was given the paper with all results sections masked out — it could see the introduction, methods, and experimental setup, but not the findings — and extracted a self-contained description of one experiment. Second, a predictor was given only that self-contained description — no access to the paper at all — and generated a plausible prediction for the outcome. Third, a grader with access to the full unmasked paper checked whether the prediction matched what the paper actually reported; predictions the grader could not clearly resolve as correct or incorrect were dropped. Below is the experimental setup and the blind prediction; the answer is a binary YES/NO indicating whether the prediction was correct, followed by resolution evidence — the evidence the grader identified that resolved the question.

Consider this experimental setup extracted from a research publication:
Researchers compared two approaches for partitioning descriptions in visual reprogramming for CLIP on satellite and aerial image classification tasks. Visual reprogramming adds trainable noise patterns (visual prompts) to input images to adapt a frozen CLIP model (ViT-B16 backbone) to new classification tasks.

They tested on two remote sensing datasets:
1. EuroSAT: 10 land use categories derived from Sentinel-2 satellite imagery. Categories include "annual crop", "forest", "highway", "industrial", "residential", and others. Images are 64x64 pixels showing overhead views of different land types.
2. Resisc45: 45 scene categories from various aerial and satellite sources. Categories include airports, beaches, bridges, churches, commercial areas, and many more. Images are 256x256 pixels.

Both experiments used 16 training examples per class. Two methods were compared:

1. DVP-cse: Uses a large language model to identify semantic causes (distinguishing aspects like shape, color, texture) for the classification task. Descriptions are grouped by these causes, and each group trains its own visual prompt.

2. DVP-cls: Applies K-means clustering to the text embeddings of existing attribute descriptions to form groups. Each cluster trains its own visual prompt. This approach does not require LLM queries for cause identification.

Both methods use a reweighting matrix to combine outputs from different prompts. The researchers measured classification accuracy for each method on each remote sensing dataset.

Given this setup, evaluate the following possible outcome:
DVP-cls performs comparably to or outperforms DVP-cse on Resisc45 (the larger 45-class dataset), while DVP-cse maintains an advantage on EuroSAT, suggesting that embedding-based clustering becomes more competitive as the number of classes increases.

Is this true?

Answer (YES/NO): NO